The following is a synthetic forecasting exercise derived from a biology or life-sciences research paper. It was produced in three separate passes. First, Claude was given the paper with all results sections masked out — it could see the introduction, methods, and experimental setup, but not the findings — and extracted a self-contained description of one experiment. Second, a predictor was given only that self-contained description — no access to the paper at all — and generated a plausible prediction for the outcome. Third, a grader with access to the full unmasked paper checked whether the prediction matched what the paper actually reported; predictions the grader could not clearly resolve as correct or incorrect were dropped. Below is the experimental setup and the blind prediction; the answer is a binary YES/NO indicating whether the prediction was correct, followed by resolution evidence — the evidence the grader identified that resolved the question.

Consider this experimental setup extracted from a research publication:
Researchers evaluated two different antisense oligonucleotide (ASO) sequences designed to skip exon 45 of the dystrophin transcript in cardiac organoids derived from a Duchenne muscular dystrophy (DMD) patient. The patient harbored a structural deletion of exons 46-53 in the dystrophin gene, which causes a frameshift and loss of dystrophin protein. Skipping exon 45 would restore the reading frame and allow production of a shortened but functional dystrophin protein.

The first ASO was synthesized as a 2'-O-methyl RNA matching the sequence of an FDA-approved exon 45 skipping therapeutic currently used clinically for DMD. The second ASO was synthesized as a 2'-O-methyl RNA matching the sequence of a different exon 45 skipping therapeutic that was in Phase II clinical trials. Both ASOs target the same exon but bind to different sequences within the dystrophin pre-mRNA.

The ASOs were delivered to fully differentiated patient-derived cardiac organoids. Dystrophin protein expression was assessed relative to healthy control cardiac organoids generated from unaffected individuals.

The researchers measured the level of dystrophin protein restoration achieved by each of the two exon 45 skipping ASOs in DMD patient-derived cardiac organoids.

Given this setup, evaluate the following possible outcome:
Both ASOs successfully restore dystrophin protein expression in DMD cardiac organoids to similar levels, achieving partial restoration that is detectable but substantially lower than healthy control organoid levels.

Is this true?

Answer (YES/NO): NO